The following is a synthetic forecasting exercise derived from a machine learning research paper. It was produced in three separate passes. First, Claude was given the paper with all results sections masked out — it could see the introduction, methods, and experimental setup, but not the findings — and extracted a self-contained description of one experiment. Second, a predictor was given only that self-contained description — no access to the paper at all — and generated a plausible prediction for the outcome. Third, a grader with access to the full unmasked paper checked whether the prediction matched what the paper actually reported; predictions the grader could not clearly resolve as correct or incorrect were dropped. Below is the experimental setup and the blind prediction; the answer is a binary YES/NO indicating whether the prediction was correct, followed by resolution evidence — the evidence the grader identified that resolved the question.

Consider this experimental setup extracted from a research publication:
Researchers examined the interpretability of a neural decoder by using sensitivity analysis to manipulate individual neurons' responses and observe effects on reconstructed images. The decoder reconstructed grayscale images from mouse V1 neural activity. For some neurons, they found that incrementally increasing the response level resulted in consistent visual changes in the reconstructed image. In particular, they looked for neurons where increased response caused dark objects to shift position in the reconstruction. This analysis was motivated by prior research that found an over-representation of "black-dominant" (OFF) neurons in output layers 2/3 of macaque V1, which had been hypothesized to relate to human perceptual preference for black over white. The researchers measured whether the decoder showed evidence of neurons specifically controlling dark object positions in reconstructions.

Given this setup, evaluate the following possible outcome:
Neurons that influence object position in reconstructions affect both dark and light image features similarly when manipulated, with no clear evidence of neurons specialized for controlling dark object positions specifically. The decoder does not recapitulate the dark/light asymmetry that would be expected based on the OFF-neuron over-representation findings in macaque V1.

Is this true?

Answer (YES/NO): NO